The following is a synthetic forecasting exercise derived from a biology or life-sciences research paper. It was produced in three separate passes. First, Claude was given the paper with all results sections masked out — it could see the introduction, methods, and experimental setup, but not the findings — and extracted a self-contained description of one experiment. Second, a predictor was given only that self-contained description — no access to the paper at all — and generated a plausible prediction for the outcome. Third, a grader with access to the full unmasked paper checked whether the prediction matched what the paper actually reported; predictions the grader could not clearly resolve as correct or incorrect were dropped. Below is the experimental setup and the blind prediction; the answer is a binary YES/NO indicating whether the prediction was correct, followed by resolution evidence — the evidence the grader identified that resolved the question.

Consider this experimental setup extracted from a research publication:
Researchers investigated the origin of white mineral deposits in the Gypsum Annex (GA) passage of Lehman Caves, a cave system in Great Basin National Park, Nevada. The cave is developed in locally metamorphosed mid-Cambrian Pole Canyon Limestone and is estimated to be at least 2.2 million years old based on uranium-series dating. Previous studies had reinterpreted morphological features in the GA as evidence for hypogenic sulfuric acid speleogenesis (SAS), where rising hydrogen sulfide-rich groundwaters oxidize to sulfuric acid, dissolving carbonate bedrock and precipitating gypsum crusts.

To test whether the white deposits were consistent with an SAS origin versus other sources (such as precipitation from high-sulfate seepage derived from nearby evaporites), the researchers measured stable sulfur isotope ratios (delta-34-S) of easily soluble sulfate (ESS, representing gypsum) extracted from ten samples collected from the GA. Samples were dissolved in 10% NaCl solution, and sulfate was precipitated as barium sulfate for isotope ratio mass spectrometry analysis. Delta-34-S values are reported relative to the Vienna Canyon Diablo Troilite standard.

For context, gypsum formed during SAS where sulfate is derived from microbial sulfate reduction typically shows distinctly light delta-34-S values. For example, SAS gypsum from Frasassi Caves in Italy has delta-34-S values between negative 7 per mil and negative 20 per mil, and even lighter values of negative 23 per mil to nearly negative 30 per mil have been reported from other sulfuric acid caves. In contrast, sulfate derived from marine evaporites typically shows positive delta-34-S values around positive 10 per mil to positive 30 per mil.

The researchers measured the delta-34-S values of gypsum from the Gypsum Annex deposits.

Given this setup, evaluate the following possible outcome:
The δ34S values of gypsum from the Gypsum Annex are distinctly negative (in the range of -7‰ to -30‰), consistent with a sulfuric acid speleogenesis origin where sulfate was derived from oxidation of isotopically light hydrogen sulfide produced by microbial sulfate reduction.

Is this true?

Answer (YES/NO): NO